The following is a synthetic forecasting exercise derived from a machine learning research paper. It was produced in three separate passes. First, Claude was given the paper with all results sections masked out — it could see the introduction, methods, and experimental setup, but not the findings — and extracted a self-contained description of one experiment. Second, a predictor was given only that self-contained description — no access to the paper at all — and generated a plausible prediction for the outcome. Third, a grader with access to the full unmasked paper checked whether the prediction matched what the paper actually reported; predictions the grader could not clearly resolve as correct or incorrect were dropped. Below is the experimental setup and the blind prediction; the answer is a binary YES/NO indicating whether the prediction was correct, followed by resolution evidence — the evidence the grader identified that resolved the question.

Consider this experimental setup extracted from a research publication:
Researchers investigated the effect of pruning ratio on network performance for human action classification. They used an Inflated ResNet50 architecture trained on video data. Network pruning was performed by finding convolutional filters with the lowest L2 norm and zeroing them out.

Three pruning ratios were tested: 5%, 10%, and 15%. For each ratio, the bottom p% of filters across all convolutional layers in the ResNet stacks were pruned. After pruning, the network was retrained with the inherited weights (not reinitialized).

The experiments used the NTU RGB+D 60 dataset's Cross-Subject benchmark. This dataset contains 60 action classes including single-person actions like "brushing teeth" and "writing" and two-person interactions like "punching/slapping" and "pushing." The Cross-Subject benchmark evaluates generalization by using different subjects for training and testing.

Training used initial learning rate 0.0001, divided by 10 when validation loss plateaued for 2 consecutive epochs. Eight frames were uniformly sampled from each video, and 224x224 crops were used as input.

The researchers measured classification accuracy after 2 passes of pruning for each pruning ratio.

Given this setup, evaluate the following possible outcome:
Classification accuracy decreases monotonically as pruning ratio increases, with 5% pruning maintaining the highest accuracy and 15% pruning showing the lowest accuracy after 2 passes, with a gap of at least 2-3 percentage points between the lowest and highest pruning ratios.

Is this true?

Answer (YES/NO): NO